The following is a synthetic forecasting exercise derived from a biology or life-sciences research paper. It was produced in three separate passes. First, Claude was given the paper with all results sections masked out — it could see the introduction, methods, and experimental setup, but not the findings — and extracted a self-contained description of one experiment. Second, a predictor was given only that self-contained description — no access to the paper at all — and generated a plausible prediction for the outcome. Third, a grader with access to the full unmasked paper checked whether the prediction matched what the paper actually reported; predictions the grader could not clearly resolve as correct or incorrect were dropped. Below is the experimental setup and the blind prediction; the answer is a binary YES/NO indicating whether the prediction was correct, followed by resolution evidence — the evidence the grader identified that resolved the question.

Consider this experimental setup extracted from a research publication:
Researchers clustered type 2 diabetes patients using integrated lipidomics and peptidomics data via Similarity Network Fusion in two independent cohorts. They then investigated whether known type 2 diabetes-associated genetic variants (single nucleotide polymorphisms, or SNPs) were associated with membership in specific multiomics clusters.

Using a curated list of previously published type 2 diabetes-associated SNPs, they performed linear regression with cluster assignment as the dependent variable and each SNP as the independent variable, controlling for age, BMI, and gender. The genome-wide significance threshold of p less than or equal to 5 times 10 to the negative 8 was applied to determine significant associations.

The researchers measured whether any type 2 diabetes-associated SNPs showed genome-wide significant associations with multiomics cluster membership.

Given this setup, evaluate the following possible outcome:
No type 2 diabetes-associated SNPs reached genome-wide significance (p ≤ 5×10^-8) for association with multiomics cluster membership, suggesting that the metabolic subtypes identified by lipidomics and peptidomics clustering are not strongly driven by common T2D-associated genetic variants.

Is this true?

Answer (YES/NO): YES